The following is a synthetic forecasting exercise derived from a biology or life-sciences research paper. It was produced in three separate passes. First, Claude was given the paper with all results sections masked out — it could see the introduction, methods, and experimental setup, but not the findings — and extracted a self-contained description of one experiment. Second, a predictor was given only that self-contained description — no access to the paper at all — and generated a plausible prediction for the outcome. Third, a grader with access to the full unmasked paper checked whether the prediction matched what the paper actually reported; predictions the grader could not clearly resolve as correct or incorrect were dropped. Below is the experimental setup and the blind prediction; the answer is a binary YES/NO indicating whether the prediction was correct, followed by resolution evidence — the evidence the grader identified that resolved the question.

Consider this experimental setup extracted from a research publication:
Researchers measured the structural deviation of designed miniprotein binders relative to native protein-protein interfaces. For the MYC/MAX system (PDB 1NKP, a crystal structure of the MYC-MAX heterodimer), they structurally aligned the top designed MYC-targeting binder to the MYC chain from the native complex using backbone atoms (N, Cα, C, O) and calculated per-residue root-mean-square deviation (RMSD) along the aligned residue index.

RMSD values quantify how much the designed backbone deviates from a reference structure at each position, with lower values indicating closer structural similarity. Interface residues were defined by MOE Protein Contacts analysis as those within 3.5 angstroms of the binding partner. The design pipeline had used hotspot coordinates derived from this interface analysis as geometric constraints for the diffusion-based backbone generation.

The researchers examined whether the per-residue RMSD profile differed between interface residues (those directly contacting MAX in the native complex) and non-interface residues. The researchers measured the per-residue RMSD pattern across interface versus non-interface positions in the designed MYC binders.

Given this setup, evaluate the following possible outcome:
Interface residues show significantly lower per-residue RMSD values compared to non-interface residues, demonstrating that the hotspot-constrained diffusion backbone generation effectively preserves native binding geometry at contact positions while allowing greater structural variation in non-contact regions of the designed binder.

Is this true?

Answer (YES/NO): YES